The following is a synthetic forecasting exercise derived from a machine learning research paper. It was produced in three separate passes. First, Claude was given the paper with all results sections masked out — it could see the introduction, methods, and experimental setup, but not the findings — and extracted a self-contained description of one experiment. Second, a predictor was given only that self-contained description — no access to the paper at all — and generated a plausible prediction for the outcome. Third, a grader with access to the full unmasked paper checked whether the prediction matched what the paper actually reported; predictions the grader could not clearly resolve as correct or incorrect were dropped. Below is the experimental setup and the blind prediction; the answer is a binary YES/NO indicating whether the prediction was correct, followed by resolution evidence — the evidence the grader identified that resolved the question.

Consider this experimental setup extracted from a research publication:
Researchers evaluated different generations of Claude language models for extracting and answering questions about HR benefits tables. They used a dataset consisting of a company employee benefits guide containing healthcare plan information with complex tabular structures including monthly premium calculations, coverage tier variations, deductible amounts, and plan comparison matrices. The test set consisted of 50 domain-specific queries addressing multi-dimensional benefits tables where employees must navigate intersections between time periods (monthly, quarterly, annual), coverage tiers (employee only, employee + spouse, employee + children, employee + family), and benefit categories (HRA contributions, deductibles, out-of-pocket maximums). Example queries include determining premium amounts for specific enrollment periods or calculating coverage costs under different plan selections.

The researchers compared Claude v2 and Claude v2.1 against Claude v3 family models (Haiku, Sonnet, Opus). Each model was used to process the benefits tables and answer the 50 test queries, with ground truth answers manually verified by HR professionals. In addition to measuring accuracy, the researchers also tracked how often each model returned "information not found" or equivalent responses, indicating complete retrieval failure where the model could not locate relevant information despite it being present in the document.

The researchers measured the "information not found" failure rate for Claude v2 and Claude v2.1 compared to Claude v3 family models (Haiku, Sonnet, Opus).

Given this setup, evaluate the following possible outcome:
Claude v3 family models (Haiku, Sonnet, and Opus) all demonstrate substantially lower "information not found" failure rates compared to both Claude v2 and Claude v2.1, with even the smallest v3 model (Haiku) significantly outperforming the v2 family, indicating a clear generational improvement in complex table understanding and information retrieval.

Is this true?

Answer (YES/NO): YES